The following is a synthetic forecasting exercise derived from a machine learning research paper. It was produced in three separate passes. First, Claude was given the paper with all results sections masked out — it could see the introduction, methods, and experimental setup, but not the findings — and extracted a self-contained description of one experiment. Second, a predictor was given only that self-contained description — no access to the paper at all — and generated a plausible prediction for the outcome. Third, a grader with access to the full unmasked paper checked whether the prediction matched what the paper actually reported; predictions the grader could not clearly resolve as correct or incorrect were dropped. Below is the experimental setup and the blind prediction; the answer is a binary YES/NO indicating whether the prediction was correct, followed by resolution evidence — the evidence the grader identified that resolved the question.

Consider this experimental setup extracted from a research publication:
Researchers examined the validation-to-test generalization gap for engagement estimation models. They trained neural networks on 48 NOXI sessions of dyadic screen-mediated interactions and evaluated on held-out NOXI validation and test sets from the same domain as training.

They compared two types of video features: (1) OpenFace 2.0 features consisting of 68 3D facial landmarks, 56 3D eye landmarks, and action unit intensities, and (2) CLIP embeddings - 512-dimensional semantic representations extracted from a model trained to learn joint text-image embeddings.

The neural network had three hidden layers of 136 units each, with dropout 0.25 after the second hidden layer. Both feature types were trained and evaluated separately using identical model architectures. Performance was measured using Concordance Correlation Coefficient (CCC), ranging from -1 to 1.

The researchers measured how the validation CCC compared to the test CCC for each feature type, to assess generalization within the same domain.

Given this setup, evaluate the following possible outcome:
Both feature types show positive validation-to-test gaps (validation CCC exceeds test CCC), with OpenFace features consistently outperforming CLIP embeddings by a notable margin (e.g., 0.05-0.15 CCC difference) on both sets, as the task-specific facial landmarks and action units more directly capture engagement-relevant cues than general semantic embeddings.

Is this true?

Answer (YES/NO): NO